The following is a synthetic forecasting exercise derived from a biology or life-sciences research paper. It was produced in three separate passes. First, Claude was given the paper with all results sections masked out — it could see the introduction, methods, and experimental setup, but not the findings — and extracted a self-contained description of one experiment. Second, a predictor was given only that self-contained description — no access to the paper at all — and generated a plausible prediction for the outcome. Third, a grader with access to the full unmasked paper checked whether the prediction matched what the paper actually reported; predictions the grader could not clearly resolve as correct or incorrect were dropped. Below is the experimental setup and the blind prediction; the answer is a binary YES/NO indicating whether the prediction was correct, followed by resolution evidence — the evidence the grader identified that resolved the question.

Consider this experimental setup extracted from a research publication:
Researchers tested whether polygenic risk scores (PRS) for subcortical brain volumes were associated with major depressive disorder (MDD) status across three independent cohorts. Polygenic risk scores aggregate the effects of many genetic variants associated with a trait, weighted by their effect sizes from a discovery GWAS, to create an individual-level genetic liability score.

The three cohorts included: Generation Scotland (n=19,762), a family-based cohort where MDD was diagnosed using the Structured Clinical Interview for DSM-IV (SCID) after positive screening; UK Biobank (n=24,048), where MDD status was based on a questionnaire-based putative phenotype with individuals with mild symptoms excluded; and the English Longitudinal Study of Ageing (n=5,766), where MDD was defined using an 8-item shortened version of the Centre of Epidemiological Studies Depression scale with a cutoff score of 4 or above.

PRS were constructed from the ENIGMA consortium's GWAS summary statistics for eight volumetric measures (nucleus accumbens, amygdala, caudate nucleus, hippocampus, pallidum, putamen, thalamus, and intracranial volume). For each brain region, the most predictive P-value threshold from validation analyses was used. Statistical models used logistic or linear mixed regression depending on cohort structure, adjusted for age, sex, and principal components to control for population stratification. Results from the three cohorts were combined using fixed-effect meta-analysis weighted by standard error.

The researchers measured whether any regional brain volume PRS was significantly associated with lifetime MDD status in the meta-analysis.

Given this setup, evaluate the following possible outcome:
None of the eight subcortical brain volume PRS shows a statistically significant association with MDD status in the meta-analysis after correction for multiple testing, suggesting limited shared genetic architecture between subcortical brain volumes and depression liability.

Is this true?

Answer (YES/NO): YES